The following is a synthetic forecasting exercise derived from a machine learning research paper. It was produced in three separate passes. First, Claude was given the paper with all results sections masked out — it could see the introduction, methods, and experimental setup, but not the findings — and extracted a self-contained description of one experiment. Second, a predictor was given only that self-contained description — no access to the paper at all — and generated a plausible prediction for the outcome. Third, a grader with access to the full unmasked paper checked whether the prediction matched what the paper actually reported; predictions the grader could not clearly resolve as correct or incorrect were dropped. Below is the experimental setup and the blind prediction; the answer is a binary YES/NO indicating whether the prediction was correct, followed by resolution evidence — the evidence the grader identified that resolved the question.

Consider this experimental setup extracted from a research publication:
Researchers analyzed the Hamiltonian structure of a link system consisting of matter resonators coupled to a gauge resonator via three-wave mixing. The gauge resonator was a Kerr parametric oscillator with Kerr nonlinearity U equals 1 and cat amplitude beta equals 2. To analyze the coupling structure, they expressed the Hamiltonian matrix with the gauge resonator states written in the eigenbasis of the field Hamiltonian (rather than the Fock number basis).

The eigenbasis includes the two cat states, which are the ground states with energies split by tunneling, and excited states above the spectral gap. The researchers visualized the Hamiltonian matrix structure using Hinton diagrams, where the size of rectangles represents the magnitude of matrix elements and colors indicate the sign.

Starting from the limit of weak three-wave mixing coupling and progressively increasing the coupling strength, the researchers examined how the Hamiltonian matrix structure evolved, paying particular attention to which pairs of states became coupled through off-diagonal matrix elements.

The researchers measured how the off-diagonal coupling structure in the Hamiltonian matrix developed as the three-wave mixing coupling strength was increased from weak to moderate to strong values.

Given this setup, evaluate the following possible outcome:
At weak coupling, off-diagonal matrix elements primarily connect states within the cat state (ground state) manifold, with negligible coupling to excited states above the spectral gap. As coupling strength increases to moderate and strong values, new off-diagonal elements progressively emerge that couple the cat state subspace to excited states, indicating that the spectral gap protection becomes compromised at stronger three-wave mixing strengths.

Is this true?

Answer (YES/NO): YES